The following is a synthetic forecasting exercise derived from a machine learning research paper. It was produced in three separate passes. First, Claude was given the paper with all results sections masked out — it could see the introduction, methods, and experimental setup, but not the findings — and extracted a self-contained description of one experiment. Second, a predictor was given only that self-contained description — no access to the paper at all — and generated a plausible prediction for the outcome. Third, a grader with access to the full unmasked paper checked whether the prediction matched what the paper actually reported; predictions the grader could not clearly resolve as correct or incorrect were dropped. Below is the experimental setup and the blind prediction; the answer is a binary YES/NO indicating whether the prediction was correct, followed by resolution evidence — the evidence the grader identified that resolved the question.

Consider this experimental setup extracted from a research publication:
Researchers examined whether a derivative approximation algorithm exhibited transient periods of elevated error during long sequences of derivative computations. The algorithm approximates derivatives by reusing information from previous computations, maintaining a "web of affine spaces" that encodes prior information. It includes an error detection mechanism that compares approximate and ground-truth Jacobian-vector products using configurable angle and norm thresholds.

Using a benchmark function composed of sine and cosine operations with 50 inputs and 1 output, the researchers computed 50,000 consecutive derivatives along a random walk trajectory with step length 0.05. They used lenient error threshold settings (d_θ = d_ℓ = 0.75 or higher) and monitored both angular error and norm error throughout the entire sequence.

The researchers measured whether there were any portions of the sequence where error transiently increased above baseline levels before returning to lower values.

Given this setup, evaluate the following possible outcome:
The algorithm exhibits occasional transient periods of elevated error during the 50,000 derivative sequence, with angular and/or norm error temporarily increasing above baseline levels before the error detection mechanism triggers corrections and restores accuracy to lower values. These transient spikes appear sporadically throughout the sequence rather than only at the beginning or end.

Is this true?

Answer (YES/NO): YES